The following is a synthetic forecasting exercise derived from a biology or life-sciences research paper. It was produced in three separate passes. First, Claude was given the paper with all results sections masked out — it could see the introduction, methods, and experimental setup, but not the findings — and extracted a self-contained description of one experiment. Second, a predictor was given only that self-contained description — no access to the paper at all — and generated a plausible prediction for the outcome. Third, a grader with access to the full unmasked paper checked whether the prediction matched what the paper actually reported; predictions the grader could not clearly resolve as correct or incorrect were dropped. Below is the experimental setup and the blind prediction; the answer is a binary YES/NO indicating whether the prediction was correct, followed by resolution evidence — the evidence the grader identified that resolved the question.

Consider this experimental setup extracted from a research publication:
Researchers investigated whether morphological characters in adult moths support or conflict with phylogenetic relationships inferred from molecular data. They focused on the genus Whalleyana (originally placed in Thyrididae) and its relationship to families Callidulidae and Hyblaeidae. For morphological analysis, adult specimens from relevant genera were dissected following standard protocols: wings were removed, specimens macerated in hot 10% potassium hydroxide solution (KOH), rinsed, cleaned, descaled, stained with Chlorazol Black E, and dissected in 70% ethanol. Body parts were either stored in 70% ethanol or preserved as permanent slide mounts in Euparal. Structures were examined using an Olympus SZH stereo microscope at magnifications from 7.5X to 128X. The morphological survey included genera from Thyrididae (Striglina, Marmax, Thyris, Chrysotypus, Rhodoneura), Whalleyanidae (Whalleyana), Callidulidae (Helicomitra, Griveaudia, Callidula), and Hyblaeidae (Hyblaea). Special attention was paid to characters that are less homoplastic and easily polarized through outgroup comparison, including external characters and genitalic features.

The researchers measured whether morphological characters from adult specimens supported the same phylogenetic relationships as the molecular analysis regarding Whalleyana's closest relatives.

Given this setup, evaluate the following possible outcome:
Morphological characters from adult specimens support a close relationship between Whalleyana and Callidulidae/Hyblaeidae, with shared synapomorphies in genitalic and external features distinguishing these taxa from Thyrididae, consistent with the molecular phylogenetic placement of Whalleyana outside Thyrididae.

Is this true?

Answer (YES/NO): NO